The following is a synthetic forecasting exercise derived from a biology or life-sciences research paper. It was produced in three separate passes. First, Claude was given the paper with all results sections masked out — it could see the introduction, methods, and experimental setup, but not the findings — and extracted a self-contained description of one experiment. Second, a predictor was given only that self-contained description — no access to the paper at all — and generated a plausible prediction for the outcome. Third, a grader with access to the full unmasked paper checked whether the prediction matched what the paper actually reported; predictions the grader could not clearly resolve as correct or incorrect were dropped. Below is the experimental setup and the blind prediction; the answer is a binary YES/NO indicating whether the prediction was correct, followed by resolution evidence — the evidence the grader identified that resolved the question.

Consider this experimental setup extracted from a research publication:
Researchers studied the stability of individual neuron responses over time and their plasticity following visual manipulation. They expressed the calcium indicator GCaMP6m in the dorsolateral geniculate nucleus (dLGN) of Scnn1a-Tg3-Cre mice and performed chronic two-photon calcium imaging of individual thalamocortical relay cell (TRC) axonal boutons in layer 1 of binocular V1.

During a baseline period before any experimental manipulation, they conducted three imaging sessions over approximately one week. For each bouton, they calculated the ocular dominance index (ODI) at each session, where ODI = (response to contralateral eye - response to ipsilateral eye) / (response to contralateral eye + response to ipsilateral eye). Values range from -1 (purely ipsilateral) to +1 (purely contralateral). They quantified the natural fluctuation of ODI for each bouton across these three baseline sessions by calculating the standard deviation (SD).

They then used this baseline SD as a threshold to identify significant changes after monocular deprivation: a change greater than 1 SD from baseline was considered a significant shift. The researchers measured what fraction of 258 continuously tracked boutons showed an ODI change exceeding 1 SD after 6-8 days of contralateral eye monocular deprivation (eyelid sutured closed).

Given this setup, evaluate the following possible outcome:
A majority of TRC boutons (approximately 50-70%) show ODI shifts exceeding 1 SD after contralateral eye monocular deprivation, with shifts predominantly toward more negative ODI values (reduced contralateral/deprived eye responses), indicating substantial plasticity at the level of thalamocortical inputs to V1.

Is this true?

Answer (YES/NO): YES